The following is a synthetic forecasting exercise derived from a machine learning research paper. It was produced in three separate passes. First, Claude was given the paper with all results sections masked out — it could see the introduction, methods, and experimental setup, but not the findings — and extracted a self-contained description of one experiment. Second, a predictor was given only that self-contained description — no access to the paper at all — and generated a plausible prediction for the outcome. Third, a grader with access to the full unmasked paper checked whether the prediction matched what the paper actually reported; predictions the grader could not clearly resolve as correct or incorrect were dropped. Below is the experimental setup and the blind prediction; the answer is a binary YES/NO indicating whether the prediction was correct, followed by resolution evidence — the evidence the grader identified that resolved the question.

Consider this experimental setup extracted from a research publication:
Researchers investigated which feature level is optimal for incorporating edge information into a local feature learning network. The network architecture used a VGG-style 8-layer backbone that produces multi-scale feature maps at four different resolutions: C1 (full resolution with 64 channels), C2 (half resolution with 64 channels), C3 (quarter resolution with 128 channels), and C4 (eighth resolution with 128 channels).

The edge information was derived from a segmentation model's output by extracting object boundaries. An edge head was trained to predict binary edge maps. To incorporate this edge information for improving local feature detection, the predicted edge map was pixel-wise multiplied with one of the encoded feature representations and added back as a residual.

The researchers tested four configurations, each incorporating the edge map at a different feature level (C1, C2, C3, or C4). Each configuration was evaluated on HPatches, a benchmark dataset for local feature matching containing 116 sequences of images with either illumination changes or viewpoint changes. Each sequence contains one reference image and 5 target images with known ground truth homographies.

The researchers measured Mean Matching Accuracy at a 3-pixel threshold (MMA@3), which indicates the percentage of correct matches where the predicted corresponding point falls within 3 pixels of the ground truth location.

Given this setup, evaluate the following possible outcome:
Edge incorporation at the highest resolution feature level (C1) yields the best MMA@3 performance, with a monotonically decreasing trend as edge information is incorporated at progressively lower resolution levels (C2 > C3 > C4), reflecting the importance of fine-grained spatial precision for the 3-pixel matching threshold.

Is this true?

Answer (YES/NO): NO